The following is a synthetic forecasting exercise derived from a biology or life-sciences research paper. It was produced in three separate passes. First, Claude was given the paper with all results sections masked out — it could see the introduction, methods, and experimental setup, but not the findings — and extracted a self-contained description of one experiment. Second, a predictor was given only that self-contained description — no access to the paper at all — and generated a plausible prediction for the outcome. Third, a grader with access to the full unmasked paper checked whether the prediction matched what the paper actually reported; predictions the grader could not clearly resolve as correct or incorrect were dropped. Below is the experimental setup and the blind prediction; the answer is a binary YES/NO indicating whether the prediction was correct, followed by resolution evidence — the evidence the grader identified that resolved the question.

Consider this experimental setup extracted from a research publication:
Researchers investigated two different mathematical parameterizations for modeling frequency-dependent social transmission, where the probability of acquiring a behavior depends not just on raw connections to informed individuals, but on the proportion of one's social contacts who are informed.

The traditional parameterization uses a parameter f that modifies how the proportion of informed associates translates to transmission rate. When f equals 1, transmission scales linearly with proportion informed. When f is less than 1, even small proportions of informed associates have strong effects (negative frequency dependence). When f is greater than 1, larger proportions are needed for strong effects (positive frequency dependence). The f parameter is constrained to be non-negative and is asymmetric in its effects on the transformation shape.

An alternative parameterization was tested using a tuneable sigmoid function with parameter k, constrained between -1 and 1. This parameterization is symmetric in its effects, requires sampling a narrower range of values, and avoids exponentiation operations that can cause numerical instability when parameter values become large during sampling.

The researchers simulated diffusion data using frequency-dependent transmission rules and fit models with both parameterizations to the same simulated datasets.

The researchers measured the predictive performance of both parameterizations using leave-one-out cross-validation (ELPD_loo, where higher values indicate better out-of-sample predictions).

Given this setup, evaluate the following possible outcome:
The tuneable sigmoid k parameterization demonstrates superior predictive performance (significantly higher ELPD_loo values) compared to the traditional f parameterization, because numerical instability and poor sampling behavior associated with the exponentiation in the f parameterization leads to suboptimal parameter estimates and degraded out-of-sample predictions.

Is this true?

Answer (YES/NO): NO